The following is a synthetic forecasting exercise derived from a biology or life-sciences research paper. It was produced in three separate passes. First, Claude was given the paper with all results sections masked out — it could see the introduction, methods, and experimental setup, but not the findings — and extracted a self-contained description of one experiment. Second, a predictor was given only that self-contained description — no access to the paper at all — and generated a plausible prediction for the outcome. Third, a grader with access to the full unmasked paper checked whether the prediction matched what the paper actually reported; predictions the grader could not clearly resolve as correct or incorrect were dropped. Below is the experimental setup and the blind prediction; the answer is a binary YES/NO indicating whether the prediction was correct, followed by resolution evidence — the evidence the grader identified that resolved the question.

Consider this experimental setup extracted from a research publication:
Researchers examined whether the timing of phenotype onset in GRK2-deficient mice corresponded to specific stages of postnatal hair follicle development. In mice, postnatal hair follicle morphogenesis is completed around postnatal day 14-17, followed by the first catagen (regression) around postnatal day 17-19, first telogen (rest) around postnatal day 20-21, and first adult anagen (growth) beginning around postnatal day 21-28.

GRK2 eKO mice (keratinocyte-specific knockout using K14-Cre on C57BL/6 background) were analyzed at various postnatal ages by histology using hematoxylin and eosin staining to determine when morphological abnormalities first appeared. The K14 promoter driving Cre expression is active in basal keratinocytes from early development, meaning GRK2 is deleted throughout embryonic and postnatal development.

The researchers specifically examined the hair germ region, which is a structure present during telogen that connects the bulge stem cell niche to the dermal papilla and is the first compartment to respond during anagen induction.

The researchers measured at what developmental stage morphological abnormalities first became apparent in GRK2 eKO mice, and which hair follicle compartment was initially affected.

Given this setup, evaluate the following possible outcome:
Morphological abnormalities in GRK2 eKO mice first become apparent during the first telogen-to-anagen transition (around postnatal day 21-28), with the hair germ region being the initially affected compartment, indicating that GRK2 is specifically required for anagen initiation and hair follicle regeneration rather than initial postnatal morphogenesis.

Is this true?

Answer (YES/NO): NO